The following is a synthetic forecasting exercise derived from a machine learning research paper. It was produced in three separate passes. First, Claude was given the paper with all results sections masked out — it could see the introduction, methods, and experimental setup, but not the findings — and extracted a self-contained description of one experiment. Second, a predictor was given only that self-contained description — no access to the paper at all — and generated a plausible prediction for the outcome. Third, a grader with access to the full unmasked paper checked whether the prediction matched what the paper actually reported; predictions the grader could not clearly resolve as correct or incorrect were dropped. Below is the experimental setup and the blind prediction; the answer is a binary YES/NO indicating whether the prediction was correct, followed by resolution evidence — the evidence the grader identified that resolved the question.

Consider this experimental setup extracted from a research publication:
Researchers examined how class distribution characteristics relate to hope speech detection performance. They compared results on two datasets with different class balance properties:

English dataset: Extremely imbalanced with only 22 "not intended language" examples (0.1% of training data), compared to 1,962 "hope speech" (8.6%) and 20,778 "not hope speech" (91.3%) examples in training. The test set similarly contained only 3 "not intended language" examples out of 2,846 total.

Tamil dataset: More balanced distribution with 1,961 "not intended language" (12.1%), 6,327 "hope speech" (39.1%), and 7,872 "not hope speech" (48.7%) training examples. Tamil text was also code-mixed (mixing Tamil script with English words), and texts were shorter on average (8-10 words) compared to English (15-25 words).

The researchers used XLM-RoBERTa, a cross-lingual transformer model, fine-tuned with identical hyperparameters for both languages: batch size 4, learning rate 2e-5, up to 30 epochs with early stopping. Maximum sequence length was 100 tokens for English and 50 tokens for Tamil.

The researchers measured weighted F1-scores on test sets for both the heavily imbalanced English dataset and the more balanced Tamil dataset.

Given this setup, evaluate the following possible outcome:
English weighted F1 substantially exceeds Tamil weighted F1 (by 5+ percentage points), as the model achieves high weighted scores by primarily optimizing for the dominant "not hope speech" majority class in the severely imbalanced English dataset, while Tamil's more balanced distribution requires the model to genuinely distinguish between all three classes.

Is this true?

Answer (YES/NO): YES